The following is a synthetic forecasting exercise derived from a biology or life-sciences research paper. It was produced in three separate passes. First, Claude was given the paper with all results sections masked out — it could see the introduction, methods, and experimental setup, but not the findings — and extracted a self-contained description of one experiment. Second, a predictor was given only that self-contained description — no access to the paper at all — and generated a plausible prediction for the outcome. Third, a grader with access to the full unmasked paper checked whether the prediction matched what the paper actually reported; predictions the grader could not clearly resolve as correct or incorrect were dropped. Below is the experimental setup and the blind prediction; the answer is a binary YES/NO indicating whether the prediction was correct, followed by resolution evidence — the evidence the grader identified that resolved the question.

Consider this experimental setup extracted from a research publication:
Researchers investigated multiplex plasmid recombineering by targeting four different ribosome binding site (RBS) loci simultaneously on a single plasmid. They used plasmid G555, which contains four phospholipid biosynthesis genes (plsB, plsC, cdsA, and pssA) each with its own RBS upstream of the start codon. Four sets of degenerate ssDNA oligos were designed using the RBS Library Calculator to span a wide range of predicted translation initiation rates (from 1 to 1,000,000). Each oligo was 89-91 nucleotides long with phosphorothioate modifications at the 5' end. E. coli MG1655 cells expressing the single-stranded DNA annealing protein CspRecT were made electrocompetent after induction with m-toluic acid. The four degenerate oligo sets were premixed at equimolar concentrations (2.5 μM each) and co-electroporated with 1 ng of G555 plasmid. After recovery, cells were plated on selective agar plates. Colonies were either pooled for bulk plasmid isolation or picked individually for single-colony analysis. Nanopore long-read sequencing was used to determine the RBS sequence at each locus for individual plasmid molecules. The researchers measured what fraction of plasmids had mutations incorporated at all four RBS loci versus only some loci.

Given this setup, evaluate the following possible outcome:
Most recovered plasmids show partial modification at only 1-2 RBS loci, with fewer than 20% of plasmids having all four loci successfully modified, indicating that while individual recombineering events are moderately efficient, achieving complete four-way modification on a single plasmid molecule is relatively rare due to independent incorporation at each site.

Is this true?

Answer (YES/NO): NO